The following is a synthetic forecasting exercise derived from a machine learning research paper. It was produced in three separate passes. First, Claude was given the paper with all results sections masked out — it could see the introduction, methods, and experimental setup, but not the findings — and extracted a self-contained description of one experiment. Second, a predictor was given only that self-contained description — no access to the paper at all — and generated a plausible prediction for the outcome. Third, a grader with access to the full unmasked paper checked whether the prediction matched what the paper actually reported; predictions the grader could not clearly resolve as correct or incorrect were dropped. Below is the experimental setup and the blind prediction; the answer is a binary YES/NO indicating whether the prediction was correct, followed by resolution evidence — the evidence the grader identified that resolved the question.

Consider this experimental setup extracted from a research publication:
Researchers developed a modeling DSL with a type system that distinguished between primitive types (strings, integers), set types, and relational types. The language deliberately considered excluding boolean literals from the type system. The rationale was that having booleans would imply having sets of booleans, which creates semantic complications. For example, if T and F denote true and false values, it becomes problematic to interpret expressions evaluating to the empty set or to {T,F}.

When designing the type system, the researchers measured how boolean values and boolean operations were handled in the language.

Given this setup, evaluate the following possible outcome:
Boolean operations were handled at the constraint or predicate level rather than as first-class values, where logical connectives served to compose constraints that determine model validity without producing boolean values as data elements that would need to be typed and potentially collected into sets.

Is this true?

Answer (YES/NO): YES